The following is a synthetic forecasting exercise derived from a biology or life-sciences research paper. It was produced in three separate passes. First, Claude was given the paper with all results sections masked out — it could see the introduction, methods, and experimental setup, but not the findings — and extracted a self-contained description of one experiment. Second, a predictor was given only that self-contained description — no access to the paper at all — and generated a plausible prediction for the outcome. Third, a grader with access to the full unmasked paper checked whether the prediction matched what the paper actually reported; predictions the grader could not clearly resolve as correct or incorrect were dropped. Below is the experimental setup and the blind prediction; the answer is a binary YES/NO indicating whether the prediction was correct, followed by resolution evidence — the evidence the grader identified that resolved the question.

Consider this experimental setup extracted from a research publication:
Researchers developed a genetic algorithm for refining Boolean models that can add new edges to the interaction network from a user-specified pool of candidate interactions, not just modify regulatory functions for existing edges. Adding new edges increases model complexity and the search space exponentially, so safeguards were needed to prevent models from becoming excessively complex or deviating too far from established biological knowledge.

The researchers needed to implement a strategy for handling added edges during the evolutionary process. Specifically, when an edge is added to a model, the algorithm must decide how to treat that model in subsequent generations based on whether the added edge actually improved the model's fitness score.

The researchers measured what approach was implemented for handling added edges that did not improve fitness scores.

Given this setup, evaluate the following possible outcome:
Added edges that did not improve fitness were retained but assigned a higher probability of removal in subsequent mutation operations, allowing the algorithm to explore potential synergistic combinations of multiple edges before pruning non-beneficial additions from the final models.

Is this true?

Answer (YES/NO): NO